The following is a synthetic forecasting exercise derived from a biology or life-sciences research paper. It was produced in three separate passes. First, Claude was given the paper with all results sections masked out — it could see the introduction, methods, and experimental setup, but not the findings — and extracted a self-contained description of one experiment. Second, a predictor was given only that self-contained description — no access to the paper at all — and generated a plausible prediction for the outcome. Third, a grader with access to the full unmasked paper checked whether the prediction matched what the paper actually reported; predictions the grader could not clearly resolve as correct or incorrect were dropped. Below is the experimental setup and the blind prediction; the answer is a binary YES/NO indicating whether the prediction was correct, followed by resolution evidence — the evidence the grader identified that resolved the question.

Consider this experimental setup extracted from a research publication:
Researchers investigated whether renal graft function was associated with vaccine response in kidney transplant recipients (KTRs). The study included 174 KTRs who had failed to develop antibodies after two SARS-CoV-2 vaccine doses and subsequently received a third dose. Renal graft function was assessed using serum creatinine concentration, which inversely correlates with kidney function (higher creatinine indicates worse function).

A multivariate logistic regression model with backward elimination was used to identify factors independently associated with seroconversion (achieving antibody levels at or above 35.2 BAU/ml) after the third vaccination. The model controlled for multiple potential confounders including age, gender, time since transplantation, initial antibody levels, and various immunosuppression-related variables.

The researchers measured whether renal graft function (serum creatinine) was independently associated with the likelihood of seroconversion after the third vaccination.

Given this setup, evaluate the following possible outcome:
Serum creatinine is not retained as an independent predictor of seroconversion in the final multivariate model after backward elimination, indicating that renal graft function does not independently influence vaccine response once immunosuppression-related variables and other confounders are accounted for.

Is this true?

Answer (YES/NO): NO